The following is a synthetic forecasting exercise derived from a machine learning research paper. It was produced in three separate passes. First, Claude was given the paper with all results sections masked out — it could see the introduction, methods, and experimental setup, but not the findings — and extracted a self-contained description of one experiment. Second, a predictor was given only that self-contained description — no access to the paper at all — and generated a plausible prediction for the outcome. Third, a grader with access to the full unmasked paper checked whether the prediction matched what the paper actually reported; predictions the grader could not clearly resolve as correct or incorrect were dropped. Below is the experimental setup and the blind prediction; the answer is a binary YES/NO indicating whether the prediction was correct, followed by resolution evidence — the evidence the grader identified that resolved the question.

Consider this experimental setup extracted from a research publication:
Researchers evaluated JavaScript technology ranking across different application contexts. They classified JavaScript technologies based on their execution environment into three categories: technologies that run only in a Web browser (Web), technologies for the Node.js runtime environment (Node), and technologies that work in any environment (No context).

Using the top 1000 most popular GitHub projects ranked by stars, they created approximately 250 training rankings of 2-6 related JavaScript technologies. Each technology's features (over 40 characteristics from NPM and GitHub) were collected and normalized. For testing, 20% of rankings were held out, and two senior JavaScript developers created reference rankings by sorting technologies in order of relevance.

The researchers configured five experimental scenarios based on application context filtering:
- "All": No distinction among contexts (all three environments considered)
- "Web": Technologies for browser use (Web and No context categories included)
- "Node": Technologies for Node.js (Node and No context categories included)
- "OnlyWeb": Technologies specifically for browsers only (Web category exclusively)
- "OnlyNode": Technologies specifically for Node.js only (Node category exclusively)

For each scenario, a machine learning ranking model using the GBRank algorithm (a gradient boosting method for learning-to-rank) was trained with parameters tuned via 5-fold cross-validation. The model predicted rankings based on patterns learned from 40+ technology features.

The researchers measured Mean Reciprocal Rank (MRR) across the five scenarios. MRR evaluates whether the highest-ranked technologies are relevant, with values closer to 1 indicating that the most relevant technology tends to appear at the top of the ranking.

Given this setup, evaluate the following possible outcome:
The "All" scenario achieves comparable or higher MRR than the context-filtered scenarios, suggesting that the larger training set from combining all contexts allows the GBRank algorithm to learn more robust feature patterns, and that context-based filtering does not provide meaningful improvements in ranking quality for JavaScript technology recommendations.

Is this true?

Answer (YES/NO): NO